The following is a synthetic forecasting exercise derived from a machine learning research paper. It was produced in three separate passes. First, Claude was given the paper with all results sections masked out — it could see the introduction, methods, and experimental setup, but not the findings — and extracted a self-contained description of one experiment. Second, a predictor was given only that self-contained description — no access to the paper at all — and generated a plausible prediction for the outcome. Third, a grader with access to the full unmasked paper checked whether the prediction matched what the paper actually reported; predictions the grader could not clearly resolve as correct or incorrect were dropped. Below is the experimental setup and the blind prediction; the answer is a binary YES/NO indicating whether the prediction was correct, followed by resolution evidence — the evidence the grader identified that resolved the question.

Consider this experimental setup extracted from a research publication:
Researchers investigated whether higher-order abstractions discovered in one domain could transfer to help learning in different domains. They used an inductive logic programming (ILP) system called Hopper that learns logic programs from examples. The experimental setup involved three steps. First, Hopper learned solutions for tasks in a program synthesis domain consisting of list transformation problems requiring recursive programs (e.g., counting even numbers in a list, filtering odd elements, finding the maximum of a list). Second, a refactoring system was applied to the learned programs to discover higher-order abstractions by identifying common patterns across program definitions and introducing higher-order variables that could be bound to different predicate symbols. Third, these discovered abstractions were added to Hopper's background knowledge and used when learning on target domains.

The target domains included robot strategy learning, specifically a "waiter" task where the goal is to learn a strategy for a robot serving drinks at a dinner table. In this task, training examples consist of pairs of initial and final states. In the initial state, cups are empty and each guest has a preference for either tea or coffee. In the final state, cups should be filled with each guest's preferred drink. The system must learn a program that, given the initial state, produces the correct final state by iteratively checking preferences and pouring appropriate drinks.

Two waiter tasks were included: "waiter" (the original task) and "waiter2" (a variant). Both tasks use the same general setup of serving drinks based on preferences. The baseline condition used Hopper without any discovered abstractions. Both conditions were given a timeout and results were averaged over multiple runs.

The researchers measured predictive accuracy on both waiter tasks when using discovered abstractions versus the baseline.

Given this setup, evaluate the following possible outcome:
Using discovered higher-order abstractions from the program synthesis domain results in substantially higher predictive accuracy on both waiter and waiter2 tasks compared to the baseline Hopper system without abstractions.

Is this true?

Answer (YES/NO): NO